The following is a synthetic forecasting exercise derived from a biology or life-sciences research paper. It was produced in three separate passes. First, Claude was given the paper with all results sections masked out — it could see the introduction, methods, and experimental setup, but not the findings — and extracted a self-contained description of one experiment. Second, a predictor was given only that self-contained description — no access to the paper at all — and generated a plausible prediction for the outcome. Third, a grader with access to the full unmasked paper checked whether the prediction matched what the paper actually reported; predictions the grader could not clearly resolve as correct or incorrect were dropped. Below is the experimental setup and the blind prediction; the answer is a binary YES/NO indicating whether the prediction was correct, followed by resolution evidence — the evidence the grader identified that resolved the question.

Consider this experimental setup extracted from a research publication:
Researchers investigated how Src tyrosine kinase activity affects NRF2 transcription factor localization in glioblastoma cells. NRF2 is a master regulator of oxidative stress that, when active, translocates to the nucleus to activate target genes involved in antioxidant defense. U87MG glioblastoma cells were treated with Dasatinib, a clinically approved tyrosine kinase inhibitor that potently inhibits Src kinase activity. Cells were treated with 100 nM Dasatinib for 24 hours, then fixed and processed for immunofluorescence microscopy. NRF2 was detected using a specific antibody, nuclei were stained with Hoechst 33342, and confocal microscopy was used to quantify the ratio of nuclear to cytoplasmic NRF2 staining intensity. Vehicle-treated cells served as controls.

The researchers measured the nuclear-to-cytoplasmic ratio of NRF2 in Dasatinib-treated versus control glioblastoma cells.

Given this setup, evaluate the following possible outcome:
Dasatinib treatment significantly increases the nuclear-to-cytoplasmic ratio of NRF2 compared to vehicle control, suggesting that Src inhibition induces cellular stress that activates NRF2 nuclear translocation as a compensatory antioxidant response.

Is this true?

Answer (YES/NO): NO